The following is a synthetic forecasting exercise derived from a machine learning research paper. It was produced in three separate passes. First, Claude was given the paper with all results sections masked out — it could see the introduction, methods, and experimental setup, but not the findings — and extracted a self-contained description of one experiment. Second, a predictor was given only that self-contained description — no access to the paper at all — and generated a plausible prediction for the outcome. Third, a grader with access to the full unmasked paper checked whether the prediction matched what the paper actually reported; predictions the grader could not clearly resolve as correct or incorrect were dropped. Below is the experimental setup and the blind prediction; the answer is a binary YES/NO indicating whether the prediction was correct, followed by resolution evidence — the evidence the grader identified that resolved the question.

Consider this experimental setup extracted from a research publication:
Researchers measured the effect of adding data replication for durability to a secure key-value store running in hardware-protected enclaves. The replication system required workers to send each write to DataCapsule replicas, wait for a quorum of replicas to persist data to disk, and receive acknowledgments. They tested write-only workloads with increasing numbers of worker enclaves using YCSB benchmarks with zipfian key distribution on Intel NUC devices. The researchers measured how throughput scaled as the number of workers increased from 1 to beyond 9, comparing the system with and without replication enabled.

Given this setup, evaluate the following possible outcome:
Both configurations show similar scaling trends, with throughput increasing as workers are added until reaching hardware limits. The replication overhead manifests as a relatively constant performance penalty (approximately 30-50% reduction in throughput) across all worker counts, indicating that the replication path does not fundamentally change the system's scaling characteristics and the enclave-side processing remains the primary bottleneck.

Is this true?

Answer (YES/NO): NO